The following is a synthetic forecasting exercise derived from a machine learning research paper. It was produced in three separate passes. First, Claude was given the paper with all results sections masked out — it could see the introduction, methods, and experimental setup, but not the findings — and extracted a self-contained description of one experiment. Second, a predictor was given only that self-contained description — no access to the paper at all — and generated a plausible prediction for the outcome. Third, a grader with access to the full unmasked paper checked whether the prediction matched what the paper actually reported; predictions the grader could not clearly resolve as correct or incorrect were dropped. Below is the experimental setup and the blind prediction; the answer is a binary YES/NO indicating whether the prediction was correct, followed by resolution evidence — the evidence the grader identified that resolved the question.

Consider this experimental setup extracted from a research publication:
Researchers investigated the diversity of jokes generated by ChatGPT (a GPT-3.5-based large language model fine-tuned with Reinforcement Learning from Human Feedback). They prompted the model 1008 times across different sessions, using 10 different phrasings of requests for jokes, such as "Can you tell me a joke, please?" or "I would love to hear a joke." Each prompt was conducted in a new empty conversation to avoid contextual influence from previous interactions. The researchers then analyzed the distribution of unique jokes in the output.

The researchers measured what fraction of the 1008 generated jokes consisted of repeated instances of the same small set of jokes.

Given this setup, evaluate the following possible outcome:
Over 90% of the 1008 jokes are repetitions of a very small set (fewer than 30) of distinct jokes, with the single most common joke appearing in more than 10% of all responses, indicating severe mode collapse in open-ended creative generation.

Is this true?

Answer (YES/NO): YES